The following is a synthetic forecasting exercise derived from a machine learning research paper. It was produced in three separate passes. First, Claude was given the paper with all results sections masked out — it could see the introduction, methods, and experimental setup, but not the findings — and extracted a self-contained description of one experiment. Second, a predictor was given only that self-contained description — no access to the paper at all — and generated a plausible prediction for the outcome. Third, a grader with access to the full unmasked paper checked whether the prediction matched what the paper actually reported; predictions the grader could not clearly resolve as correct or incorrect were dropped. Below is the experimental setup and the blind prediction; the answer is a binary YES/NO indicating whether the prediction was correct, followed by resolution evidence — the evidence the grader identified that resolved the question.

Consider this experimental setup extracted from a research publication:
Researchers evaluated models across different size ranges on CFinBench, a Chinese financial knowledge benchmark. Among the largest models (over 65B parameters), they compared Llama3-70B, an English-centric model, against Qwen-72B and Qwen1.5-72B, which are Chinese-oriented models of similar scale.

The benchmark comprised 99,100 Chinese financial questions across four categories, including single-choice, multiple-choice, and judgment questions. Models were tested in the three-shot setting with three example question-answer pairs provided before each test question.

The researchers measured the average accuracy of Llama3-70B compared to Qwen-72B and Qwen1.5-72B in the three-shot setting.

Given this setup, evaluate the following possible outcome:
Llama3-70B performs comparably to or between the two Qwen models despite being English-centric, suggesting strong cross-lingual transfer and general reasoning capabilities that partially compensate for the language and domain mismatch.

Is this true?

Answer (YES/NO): NO